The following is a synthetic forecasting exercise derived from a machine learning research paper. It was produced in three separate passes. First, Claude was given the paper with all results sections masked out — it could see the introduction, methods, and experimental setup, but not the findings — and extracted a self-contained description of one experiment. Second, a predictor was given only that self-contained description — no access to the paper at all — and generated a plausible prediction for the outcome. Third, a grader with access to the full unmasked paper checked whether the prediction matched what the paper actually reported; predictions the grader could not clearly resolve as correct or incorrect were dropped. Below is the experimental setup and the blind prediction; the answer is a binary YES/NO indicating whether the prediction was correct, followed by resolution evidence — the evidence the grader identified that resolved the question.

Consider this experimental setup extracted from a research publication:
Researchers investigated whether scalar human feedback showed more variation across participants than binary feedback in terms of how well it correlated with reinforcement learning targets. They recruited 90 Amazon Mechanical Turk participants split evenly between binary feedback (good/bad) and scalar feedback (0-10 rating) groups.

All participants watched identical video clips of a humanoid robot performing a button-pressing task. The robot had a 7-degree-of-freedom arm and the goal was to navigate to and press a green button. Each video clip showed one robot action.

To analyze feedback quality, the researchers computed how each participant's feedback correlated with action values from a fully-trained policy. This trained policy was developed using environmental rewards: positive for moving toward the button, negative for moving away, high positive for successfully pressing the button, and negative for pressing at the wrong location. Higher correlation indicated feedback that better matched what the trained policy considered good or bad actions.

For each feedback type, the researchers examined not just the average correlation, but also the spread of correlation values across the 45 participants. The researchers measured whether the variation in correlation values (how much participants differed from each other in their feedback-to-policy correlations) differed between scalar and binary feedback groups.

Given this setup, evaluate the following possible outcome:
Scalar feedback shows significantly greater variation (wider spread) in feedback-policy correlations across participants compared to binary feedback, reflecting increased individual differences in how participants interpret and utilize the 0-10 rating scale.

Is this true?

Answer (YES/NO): NO